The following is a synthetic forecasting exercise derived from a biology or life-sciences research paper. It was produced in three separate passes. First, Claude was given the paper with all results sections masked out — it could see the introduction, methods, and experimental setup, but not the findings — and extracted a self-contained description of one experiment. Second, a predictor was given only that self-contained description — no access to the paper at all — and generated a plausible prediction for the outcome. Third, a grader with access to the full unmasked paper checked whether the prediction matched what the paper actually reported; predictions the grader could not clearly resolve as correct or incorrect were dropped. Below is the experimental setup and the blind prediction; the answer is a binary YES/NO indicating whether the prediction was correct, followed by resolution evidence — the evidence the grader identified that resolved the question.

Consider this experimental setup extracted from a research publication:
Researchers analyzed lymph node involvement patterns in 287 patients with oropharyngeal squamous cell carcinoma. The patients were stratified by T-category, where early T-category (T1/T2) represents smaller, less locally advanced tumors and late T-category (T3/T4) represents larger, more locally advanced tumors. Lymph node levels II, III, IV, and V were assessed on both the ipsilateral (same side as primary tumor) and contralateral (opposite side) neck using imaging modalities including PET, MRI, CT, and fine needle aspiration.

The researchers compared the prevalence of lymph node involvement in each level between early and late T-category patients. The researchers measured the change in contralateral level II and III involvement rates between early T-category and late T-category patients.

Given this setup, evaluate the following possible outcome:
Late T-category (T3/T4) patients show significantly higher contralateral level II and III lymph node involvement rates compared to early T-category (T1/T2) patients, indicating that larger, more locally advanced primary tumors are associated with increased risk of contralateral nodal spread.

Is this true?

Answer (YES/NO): YES